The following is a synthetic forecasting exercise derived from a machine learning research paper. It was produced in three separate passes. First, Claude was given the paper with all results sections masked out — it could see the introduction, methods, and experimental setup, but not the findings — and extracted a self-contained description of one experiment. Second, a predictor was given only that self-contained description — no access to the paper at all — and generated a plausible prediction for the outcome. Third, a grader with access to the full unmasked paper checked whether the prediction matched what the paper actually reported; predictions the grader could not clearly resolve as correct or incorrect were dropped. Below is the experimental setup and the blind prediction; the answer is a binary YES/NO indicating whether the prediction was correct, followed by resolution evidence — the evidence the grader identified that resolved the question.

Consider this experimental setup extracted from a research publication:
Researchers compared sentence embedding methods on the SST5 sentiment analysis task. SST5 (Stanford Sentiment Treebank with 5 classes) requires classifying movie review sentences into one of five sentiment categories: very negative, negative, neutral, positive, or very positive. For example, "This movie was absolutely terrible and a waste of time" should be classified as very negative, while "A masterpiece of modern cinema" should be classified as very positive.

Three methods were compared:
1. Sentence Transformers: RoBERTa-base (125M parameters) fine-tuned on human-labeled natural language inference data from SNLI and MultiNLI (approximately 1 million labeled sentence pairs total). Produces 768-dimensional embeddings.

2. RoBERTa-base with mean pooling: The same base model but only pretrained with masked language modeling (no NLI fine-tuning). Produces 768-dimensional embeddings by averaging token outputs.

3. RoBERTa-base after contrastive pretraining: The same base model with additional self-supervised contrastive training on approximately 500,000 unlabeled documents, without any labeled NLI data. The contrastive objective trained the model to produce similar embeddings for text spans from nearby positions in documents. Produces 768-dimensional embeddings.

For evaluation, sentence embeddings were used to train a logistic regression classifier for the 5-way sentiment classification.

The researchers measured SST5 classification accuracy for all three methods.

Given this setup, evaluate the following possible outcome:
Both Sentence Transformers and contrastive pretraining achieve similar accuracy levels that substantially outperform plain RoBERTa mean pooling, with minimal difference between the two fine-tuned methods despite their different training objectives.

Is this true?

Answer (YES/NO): NO